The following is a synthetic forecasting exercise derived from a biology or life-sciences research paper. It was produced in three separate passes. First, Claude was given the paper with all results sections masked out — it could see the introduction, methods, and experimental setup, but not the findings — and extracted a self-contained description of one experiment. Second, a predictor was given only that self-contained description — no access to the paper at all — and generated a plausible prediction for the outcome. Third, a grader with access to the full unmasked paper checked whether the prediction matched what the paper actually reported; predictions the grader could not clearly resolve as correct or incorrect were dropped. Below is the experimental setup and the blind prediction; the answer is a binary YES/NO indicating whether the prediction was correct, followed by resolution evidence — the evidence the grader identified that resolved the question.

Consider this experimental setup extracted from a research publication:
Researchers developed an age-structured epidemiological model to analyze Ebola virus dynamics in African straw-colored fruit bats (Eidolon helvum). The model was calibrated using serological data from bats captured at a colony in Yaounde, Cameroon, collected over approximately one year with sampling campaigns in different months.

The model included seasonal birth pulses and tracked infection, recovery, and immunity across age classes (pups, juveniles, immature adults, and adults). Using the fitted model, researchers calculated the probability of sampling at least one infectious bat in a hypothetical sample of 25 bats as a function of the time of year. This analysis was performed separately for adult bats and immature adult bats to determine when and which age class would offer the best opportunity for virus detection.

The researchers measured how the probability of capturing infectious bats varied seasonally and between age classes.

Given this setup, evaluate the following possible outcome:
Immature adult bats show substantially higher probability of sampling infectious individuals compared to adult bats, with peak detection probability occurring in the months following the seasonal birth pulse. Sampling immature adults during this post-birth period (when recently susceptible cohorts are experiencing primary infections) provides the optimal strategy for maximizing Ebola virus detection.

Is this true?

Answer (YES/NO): NO